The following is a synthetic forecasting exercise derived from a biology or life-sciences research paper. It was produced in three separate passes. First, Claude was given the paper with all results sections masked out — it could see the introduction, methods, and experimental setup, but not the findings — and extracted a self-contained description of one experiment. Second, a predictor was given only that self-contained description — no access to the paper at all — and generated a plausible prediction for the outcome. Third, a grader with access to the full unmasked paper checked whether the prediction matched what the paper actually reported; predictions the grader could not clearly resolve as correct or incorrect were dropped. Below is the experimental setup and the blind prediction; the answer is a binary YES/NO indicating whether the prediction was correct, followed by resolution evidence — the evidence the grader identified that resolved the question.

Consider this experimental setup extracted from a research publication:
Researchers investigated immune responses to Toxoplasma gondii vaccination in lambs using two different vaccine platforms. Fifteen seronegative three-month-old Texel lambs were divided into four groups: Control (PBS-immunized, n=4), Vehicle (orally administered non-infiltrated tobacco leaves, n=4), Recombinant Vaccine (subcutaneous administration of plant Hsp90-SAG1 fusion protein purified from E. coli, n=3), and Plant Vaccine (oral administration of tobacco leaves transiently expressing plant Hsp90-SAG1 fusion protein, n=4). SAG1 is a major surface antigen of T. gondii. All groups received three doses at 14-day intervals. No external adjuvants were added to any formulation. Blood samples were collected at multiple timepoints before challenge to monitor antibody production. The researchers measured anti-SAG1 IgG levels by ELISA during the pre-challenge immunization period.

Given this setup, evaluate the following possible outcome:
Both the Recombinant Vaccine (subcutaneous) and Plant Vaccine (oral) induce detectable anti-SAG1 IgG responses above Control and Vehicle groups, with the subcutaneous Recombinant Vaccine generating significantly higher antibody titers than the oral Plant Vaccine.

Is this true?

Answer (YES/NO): NO